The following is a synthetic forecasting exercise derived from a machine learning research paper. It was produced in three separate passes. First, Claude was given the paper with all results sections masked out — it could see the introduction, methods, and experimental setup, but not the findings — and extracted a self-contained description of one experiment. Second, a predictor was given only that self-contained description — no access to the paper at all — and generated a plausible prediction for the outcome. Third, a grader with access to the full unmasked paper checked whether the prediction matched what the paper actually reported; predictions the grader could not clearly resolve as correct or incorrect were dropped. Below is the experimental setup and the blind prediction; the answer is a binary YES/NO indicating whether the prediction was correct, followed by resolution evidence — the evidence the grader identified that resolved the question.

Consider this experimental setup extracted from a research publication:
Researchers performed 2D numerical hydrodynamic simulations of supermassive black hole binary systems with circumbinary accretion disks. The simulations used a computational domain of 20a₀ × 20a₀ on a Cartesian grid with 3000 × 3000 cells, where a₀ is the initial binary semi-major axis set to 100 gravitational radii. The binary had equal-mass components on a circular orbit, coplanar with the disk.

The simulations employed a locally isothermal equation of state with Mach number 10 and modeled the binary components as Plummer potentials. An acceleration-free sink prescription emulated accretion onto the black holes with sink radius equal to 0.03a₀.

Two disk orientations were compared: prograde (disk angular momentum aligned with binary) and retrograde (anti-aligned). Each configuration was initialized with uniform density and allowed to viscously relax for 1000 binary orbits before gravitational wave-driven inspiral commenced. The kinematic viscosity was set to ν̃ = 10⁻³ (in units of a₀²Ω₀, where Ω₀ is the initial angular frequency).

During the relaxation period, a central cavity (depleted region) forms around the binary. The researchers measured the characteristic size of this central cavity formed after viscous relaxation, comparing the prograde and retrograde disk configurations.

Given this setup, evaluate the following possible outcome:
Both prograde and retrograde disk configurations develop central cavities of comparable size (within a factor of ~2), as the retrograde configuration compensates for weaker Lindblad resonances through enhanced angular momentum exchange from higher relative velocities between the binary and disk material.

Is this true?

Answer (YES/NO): NO